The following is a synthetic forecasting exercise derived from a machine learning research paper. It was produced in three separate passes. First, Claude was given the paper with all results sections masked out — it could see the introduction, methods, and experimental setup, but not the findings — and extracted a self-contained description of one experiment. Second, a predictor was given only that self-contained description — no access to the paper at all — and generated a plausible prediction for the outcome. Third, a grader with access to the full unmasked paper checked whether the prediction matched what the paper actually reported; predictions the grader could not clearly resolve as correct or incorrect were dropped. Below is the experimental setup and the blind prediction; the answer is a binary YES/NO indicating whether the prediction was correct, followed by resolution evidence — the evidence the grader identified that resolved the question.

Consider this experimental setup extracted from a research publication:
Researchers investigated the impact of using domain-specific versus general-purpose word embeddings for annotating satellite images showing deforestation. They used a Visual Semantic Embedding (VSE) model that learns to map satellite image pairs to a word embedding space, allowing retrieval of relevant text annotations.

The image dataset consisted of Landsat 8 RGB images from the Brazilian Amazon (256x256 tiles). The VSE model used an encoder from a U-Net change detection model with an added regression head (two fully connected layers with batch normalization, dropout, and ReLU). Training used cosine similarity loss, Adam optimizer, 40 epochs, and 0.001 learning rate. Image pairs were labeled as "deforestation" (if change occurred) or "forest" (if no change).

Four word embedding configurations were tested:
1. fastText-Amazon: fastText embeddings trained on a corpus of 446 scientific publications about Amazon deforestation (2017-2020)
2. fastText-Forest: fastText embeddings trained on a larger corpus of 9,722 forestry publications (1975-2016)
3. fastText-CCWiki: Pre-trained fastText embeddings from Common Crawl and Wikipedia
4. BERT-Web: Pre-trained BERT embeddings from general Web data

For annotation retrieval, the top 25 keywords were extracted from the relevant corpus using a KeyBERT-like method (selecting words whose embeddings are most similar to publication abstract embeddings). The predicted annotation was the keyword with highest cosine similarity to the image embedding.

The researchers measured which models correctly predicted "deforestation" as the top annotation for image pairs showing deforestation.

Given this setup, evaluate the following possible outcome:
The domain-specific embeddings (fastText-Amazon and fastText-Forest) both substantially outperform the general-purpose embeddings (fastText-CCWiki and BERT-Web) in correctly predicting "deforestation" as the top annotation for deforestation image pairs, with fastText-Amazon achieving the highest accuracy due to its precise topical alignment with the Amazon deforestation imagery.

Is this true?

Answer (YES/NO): NO